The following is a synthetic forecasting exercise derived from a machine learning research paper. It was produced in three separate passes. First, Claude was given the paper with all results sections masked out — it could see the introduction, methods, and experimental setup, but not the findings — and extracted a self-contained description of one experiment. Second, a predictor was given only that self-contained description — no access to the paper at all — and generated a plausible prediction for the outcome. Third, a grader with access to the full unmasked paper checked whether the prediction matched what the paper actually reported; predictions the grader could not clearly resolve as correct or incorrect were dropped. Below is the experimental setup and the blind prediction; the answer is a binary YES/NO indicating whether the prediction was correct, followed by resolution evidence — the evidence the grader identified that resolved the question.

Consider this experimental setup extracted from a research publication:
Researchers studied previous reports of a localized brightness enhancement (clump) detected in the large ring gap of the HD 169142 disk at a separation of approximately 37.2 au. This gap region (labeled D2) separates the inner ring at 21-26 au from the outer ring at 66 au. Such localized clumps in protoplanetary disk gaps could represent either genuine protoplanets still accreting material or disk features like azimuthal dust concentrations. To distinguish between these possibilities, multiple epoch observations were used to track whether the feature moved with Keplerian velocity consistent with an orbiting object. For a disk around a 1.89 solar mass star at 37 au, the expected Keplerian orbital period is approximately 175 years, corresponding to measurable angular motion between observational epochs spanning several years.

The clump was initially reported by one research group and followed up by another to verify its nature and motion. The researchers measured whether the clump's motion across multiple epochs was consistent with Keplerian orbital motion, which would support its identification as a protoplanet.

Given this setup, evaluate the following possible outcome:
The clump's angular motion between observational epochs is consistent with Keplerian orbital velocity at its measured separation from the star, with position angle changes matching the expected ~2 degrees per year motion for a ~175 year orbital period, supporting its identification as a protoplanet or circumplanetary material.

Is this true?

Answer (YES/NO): YES